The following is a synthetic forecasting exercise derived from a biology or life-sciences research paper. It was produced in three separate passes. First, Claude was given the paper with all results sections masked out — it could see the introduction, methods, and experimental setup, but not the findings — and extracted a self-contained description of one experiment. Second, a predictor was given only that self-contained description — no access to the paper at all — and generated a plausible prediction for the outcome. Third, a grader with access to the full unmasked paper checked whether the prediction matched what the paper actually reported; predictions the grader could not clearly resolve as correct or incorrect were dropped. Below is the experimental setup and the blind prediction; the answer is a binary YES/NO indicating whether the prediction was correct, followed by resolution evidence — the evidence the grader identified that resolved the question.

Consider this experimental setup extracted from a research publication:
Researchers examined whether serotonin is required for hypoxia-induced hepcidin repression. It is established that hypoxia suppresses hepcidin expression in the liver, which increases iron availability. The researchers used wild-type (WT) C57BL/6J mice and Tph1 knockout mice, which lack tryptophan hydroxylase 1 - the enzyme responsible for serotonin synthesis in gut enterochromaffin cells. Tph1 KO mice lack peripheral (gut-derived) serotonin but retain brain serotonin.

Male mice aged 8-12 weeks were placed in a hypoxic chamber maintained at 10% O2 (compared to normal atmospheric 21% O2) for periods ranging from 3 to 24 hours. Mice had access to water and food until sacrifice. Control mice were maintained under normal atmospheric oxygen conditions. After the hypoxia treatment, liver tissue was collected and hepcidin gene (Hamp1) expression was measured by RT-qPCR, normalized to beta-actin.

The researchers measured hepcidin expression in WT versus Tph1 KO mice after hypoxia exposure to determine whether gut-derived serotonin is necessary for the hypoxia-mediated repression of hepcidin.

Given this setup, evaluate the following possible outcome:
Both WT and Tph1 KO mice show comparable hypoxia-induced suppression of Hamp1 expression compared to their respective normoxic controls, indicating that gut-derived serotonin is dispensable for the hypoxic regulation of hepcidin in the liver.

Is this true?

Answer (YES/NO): NO